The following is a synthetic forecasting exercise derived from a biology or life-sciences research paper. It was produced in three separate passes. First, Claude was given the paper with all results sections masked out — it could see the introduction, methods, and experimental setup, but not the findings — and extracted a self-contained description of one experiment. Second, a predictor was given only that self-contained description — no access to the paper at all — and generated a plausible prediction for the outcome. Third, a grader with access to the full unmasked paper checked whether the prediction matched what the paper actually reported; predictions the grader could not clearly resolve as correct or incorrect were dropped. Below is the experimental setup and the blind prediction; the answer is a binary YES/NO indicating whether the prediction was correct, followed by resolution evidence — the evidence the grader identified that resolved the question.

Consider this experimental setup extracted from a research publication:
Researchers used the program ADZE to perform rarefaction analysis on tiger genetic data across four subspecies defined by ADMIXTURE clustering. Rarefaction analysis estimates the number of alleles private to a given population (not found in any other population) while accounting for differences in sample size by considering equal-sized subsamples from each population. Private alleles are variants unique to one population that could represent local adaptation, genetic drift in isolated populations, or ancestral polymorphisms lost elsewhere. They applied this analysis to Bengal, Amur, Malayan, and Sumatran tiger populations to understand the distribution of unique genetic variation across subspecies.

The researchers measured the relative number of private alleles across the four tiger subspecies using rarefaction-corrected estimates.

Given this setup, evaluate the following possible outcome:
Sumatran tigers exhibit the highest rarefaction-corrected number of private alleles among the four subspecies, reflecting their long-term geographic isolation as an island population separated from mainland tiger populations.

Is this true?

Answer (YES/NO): NO